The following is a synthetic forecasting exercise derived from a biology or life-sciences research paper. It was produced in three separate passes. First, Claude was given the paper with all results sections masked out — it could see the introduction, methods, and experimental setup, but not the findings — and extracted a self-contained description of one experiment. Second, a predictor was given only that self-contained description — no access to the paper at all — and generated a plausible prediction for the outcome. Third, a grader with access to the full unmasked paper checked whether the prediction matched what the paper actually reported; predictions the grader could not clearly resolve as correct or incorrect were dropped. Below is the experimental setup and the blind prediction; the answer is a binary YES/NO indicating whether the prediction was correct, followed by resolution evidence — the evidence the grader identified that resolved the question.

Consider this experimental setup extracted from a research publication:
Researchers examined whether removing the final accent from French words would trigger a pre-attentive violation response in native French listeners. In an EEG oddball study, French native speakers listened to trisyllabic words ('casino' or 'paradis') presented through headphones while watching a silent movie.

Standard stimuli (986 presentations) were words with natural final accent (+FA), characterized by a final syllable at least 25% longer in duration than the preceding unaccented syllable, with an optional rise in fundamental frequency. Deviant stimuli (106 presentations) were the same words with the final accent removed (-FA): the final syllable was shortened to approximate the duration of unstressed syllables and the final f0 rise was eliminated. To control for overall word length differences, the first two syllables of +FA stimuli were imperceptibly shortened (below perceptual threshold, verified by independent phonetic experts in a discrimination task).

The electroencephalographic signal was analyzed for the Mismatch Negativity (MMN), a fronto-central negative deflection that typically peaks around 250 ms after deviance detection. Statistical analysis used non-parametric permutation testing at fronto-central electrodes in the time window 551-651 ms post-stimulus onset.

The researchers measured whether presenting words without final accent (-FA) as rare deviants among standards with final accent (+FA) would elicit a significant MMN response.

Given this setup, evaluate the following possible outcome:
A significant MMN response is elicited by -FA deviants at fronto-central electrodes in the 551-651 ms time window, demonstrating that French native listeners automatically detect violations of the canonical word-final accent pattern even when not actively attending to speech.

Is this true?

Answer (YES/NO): NO